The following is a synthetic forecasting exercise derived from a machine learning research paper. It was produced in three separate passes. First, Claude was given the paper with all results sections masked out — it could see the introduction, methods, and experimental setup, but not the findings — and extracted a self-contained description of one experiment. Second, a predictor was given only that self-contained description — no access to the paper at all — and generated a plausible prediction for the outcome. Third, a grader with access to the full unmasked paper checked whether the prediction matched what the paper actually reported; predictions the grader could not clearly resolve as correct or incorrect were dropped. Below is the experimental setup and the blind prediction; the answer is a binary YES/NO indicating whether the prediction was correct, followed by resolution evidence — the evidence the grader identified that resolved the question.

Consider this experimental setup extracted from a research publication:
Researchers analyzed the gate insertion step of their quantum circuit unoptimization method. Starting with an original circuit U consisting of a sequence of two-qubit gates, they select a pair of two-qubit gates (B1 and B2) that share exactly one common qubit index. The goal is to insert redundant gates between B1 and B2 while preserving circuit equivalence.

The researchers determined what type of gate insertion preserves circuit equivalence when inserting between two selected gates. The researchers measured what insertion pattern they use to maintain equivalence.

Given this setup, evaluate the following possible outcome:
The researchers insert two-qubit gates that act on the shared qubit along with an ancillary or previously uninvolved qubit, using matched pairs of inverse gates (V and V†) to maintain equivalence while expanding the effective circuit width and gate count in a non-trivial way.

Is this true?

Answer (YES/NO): NO